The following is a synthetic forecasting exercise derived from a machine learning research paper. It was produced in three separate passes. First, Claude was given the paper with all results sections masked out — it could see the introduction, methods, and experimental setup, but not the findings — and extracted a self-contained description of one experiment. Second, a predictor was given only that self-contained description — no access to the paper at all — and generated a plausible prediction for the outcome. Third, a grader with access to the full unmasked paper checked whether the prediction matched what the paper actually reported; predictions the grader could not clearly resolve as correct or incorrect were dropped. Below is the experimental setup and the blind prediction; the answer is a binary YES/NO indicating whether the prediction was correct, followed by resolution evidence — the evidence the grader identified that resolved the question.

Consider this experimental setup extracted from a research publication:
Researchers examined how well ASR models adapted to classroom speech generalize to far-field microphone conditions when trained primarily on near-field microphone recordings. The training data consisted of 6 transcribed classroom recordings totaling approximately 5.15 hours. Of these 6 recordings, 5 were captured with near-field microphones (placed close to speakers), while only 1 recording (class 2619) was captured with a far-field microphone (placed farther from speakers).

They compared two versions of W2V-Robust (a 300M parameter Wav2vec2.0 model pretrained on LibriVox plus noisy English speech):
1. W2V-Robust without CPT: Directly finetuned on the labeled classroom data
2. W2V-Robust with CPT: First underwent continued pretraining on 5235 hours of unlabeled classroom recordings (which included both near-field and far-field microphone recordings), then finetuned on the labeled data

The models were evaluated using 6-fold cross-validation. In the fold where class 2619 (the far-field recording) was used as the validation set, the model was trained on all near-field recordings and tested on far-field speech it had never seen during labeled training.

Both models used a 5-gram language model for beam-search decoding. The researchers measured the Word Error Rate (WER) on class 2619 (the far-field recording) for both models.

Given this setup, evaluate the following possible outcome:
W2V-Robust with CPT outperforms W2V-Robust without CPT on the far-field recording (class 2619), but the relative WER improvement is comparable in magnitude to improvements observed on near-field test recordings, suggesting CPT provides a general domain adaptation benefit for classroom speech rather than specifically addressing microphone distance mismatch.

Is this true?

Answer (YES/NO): NO